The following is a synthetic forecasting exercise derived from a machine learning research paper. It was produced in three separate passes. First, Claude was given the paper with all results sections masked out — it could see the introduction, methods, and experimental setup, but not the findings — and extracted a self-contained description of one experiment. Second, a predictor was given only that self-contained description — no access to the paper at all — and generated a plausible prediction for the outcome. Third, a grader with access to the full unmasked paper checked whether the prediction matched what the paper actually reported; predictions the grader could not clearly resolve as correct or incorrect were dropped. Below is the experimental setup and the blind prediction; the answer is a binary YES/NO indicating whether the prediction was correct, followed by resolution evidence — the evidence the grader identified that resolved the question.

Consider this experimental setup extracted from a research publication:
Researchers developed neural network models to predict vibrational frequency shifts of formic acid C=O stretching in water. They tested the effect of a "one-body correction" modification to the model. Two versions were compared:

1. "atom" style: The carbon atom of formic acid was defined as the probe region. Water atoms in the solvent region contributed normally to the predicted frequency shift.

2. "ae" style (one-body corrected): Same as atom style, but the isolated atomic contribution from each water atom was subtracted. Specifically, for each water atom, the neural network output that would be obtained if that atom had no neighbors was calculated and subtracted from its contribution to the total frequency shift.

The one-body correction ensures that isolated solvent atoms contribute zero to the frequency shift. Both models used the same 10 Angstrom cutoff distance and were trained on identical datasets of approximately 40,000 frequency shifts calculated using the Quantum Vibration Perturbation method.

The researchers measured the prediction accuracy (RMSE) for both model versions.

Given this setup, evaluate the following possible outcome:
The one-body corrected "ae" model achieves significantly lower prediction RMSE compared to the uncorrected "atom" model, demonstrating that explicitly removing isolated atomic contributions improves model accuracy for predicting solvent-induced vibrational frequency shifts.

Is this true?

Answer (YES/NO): NO